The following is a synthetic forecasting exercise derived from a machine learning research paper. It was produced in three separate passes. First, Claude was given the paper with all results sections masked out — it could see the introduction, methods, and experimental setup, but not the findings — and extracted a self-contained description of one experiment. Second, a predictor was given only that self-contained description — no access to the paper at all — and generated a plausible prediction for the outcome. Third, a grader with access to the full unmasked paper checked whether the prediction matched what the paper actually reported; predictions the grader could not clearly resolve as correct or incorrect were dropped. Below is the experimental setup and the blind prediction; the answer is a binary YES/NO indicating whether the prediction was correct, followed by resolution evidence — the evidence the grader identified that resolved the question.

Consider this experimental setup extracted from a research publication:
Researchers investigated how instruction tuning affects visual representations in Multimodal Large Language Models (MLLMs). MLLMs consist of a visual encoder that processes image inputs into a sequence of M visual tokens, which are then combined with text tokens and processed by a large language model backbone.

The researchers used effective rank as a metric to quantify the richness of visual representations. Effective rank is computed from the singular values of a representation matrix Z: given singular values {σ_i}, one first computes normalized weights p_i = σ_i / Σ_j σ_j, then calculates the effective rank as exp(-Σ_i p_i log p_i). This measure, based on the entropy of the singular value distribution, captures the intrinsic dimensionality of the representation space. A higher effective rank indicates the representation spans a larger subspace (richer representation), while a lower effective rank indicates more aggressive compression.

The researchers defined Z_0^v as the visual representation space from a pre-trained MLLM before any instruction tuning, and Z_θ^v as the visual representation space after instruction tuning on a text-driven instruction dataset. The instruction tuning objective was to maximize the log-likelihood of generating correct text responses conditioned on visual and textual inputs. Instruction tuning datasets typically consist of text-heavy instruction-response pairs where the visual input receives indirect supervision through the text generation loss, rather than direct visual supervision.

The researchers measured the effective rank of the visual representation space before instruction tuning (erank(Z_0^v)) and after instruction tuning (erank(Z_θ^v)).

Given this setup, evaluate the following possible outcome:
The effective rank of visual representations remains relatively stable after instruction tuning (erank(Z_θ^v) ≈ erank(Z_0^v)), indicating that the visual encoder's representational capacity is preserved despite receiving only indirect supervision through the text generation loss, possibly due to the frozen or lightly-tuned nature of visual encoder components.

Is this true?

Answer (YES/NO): NO